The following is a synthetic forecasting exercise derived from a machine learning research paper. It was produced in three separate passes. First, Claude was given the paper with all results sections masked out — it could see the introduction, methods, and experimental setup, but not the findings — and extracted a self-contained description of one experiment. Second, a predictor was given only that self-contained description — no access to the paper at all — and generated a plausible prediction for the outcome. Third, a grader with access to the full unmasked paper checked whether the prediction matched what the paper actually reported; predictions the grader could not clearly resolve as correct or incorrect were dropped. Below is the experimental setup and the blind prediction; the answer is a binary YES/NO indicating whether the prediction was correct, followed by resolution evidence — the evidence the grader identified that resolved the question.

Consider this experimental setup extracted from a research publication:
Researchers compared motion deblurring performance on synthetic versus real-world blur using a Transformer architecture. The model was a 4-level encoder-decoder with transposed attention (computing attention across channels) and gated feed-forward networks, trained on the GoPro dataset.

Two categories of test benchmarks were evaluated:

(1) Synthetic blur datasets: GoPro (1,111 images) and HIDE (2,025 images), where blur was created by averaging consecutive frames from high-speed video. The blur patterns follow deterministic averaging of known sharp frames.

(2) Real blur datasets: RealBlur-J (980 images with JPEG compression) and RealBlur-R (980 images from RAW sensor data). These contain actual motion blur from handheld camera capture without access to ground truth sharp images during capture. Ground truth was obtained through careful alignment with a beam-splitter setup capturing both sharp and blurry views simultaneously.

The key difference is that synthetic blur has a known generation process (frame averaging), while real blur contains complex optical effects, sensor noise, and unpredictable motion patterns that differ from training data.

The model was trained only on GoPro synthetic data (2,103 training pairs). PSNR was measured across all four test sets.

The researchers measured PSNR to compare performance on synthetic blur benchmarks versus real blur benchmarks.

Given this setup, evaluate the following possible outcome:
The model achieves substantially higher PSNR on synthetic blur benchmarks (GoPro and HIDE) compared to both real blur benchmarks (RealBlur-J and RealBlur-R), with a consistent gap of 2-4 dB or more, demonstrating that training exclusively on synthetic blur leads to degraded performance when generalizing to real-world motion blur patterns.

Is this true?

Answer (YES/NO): NO